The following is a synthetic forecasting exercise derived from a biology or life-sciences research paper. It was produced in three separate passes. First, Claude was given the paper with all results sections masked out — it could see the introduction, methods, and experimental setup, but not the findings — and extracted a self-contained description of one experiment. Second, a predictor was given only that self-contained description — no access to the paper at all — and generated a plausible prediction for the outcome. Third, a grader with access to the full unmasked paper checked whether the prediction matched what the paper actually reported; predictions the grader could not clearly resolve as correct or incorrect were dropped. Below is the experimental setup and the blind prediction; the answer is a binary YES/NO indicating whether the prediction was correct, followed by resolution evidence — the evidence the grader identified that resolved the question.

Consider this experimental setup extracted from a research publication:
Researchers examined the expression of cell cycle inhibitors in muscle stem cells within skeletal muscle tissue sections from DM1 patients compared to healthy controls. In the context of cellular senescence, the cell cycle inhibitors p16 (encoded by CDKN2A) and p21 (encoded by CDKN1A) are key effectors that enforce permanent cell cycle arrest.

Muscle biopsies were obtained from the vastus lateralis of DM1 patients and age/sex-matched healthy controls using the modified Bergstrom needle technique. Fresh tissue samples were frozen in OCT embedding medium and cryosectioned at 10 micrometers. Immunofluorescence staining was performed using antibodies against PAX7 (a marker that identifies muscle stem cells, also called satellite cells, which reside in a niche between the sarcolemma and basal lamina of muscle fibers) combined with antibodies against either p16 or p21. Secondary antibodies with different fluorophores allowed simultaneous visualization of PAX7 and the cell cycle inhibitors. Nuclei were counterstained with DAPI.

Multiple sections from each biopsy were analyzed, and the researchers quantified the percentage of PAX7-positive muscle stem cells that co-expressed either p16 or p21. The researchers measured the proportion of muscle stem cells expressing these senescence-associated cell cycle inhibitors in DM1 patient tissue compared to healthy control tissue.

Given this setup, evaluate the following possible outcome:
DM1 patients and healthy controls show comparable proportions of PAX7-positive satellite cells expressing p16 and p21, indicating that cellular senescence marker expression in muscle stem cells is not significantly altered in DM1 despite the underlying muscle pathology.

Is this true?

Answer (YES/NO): NO